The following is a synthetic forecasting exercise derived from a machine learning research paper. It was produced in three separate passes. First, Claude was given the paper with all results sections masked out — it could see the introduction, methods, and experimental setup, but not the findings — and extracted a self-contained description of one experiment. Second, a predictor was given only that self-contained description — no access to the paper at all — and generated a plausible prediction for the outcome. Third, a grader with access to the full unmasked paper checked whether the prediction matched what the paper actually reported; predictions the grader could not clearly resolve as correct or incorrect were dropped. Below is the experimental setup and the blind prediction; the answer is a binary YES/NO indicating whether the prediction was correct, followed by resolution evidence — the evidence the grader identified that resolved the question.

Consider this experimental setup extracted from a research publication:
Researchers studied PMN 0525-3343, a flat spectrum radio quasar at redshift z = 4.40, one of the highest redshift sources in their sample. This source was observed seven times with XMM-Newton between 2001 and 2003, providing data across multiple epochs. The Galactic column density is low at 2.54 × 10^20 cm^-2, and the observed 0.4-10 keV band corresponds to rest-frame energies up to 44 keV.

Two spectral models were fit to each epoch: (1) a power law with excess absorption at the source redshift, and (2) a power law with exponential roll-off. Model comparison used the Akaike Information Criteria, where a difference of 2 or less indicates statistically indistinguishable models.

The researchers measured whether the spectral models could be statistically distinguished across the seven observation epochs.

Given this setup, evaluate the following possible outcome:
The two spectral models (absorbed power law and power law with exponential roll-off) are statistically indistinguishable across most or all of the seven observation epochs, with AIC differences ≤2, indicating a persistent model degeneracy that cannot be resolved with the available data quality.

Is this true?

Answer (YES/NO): YES